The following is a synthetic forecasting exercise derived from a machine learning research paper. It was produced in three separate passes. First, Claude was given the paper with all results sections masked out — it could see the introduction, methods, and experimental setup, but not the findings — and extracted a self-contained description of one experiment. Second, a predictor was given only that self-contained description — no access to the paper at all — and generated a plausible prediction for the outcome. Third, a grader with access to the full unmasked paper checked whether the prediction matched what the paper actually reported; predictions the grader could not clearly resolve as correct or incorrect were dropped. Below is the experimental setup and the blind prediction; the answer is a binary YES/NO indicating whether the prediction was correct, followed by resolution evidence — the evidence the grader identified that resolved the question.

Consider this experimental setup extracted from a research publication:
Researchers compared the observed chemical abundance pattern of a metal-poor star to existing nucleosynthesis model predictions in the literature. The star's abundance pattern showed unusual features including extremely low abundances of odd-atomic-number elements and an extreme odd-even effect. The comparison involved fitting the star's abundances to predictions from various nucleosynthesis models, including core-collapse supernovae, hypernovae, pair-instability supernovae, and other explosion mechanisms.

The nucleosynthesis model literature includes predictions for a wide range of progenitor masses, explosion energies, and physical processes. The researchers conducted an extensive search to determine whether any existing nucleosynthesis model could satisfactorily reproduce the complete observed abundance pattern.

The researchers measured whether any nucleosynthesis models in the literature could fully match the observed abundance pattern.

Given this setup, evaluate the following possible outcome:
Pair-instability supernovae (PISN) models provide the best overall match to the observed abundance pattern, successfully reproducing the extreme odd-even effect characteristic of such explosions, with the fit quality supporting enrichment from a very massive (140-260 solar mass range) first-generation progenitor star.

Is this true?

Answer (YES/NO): NO